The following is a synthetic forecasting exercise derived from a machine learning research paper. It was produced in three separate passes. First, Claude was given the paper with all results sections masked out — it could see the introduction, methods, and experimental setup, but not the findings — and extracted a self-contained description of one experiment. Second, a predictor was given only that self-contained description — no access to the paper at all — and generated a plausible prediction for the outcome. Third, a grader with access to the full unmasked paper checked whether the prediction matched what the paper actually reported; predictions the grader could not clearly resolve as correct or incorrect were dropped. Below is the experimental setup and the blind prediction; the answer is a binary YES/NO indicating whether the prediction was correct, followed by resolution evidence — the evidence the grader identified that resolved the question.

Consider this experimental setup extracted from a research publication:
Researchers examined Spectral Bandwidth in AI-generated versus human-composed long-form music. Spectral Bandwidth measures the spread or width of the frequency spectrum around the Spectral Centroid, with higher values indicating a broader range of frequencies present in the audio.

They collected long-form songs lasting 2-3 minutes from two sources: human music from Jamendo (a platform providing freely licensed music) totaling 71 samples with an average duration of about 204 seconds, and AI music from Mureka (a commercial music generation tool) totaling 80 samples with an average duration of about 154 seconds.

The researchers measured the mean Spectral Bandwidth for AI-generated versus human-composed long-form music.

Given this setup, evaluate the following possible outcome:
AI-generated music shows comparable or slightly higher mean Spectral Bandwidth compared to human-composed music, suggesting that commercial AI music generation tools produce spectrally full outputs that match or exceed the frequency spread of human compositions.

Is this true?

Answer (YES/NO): NO